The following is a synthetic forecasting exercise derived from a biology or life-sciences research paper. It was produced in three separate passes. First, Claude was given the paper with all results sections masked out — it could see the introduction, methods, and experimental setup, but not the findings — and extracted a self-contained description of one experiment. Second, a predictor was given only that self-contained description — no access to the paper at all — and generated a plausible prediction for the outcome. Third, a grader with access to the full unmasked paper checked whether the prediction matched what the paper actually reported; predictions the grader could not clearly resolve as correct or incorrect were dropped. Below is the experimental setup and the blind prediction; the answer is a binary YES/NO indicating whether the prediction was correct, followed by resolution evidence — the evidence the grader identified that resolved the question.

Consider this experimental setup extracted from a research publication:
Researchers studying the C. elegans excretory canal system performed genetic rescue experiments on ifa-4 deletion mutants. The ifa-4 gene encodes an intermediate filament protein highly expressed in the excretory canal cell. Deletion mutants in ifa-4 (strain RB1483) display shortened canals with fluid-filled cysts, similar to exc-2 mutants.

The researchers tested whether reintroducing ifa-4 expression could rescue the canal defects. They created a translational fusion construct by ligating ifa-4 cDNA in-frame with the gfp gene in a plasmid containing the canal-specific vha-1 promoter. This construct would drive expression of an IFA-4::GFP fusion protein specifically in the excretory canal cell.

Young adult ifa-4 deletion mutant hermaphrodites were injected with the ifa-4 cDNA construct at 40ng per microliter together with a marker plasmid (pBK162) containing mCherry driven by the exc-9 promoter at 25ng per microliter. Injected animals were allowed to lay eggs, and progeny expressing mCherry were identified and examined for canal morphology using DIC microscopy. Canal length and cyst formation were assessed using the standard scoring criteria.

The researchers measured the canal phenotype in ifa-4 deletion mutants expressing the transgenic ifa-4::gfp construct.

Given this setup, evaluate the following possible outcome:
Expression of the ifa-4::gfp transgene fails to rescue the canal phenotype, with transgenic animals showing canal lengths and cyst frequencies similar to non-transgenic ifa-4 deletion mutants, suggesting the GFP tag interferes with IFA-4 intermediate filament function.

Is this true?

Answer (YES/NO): NO